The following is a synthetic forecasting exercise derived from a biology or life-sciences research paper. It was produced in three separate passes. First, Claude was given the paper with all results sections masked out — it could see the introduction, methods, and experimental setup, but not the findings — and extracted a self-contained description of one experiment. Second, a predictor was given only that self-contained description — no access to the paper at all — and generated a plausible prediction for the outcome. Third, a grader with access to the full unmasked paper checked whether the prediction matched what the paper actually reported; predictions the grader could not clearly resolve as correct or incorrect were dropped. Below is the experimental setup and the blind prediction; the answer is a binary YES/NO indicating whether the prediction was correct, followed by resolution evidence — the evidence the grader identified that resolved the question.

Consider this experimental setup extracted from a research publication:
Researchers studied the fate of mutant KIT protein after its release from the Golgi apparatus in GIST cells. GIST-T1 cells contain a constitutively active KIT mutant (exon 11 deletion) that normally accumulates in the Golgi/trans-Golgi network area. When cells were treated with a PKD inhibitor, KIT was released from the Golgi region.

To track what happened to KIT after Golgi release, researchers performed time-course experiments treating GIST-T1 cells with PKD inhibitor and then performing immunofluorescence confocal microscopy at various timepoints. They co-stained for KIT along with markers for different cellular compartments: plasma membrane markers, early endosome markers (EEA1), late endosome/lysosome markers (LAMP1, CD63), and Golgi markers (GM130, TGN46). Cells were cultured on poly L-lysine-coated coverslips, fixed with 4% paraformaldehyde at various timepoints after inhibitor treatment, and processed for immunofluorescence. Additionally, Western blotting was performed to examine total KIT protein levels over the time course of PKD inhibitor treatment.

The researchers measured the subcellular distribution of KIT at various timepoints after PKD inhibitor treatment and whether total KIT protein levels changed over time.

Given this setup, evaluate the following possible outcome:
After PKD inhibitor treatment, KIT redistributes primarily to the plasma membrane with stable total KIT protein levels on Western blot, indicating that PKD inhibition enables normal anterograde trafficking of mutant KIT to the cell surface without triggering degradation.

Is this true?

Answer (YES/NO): NO